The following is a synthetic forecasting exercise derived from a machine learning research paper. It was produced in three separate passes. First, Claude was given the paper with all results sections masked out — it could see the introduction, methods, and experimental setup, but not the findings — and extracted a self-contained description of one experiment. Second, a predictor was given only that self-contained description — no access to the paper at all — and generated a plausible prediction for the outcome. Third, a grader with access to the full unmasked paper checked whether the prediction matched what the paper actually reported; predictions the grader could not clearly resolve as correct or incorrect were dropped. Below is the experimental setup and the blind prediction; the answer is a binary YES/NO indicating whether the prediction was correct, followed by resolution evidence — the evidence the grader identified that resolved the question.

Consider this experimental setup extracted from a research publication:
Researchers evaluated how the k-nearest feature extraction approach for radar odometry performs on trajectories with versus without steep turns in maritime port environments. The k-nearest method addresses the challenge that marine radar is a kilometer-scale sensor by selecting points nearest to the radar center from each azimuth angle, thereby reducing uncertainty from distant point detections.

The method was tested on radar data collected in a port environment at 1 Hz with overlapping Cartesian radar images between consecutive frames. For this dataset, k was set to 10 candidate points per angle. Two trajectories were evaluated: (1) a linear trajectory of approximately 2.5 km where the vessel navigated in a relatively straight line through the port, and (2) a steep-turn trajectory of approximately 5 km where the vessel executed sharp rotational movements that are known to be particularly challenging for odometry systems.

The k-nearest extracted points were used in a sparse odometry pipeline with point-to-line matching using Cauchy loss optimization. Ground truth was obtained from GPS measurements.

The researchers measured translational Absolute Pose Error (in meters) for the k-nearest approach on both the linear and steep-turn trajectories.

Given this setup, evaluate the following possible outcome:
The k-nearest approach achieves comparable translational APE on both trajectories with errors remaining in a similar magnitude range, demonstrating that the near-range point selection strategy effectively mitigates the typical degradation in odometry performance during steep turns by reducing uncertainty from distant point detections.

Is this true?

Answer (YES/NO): NO